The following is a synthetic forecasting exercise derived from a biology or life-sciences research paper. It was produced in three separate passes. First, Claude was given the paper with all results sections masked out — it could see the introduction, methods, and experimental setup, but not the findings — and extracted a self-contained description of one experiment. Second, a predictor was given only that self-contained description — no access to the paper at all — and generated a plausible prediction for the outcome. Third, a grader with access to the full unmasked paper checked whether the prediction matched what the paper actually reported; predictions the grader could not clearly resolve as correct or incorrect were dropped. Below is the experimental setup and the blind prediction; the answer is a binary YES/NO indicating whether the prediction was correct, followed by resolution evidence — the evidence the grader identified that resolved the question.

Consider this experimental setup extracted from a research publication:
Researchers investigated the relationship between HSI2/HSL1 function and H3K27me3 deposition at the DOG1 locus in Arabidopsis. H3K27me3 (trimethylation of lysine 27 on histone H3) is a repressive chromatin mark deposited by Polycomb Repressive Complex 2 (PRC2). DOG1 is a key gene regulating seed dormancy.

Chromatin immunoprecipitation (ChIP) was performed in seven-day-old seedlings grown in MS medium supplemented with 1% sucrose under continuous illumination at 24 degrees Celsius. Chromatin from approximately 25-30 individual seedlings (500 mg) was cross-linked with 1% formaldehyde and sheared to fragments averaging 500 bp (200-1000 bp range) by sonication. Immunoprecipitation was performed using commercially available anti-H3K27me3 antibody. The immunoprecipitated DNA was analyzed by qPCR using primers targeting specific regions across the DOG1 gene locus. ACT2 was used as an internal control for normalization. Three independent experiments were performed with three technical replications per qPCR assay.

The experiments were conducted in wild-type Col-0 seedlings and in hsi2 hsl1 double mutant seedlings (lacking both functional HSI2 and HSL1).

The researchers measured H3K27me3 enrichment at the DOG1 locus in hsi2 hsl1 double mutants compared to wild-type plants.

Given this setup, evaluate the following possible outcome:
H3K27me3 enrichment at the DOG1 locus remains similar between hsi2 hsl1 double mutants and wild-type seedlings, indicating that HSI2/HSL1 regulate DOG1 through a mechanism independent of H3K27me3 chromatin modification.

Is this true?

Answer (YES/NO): NO